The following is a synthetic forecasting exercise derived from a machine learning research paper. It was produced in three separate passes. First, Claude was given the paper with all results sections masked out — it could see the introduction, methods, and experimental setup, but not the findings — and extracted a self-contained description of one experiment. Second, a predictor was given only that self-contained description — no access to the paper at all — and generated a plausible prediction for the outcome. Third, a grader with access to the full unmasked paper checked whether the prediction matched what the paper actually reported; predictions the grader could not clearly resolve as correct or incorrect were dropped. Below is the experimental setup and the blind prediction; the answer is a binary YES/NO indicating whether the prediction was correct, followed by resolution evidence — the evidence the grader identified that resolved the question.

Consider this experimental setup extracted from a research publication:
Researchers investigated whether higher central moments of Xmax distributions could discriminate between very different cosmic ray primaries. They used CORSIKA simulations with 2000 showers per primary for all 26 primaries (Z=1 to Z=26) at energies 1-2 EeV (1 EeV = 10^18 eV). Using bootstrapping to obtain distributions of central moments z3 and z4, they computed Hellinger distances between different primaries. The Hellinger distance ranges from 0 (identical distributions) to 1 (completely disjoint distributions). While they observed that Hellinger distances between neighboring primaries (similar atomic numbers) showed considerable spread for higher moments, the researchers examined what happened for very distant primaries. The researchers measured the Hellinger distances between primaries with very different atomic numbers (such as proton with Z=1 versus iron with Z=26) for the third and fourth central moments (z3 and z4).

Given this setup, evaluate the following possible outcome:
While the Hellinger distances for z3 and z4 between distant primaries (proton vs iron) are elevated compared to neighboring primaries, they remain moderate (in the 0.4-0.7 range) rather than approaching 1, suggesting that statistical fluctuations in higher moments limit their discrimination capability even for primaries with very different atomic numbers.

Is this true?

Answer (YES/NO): NO